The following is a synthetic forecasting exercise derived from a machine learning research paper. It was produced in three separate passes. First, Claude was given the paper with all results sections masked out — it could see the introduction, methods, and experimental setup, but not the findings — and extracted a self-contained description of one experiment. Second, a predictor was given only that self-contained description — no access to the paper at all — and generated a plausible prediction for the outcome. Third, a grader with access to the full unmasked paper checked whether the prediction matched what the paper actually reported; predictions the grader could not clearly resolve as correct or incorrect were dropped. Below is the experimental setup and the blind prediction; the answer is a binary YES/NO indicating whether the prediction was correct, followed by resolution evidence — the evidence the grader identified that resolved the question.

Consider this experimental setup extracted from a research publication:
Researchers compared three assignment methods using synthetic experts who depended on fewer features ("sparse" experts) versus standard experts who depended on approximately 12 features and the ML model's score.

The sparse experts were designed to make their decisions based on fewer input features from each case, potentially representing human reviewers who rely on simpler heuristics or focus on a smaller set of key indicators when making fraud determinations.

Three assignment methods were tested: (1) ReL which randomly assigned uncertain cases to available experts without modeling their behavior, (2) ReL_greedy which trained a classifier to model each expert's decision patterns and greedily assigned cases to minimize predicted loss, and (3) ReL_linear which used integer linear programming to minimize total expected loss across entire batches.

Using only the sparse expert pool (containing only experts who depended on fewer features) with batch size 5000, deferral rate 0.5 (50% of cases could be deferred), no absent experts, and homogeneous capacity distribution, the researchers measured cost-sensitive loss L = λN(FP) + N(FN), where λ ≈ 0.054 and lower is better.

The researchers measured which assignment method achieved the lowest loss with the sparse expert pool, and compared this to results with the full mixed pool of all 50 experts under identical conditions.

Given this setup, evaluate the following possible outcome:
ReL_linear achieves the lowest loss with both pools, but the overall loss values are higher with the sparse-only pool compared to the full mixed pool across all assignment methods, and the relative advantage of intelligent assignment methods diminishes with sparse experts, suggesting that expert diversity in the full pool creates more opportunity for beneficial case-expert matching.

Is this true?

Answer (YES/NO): NO